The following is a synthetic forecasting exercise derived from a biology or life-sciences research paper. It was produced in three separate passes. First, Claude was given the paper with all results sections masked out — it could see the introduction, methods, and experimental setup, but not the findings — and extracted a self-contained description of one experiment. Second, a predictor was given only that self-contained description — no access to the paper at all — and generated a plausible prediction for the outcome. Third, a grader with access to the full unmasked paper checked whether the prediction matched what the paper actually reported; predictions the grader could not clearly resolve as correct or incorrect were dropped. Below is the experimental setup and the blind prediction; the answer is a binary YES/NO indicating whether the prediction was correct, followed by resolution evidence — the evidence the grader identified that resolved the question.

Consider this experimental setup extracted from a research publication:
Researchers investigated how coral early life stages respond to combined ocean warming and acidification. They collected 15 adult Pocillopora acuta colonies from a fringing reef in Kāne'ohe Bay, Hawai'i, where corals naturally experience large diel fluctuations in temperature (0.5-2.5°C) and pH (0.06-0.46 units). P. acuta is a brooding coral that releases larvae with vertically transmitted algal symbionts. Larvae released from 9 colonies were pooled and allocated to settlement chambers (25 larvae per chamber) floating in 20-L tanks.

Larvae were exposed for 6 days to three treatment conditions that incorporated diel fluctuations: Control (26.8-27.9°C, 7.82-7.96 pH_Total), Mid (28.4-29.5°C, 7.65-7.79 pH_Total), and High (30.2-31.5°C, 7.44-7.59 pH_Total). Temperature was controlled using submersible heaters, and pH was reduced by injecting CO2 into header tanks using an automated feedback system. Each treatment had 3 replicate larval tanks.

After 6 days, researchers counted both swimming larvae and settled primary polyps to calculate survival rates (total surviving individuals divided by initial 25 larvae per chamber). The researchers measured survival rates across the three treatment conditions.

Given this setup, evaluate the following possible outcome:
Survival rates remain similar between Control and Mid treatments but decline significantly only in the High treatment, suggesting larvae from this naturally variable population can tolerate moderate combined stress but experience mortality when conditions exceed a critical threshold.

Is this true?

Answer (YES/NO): YES